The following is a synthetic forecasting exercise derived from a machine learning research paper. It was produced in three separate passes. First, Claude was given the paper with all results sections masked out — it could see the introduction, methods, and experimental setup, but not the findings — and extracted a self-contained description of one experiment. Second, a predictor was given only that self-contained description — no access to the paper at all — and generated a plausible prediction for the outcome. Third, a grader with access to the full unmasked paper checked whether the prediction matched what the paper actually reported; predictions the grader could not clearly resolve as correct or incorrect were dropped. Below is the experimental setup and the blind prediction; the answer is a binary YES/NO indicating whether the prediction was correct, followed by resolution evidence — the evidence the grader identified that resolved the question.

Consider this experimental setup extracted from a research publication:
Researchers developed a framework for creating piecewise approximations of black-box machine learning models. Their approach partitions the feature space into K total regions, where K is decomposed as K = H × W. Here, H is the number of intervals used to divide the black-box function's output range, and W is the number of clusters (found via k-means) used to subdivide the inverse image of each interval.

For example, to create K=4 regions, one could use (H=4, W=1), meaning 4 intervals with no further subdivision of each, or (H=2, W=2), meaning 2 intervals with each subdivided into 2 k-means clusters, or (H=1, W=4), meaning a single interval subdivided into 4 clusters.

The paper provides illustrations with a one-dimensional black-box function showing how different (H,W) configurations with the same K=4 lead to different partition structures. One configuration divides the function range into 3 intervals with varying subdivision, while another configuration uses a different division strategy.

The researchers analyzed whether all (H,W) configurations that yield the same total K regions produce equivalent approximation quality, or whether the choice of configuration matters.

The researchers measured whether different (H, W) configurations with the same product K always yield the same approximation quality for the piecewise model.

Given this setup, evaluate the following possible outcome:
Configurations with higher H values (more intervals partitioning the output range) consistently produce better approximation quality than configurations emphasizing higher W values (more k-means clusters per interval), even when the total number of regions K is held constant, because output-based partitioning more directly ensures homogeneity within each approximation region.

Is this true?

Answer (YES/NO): NO